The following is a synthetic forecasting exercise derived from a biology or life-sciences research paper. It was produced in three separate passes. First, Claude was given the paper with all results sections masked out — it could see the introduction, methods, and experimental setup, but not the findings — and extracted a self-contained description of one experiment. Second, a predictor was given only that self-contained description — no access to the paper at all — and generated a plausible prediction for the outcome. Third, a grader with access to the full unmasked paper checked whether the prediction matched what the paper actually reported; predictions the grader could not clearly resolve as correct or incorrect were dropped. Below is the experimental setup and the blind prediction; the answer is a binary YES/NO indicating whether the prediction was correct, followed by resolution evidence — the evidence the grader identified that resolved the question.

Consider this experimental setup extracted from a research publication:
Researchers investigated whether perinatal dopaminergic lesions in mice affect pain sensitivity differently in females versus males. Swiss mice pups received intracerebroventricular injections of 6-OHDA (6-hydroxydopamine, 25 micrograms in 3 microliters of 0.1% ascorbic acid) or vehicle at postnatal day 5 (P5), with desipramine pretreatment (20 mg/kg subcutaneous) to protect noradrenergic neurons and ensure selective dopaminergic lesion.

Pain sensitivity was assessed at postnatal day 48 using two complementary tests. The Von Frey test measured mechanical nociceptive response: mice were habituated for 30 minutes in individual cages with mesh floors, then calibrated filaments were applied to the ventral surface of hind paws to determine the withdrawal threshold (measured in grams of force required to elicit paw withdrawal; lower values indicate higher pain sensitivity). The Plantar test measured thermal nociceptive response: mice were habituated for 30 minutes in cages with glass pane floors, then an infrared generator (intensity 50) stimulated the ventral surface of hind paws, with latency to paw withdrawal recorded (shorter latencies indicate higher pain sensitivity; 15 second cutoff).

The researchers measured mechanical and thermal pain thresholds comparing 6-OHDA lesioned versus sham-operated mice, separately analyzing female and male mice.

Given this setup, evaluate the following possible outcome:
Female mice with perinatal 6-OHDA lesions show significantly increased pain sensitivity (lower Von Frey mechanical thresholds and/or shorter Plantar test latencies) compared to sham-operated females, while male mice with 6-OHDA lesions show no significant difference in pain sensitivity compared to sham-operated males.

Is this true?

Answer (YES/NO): YES